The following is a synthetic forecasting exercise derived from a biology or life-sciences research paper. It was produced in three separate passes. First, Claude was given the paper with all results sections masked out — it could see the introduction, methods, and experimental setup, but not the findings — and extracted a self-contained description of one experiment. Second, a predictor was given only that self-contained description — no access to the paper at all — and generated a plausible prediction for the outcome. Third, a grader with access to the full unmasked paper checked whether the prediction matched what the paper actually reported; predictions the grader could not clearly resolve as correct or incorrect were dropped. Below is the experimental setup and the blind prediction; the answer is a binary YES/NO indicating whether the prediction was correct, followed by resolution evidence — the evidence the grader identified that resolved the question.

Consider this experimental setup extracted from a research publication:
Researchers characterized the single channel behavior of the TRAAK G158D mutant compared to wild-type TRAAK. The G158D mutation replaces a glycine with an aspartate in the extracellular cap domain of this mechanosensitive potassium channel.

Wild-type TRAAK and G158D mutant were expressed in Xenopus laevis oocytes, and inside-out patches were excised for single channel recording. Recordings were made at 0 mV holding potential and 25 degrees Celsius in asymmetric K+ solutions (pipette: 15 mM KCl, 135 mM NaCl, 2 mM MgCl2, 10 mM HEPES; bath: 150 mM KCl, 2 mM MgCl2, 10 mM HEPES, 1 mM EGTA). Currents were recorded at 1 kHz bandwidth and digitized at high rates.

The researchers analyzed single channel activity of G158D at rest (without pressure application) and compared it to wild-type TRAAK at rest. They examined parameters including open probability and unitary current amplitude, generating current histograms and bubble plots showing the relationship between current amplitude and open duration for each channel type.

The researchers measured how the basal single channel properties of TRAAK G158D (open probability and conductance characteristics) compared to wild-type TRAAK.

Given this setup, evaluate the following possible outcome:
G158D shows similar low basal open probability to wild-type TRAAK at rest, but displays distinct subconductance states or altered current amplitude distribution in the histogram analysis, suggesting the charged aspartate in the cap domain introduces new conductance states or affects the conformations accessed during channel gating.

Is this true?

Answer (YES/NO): NO